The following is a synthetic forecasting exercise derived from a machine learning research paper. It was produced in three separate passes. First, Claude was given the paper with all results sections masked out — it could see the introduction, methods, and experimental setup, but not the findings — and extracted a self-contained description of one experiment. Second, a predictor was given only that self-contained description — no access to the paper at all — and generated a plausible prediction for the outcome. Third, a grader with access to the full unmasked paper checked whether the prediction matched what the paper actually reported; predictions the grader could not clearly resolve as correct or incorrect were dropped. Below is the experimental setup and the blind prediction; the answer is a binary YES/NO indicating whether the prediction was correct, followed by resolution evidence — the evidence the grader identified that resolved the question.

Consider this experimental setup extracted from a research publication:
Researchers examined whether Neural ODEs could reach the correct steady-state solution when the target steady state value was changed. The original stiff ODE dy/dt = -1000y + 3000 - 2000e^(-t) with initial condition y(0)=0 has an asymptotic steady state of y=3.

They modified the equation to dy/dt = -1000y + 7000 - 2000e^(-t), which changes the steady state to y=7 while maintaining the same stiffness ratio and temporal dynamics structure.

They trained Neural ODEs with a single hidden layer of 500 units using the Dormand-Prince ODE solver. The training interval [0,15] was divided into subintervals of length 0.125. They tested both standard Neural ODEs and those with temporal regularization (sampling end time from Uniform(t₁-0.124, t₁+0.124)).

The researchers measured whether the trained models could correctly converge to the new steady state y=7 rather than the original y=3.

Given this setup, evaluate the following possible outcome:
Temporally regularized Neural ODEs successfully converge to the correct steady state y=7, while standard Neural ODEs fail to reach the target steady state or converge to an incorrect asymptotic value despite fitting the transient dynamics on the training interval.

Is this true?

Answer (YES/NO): NO